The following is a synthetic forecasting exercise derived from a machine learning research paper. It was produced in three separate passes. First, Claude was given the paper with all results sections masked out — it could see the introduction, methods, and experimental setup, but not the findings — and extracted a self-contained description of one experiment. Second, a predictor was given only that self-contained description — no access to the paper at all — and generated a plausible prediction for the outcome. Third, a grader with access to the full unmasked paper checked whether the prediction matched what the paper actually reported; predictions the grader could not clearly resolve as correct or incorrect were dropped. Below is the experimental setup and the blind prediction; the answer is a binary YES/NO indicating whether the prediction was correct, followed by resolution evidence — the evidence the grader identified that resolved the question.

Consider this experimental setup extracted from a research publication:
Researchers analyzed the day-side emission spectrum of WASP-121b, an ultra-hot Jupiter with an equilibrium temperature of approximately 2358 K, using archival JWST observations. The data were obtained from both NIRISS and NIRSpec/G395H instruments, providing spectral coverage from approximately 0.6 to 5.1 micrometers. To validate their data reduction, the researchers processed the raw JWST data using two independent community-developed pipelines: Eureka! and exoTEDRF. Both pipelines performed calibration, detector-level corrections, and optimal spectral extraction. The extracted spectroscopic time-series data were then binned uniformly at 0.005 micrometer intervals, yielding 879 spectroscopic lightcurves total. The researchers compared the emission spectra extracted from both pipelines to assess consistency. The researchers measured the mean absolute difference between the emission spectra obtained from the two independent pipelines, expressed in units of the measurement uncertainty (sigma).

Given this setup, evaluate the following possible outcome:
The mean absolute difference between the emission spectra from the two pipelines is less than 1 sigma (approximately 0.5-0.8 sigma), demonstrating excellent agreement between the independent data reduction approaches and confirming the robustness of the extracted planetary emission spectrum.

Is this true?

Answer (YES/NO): YES